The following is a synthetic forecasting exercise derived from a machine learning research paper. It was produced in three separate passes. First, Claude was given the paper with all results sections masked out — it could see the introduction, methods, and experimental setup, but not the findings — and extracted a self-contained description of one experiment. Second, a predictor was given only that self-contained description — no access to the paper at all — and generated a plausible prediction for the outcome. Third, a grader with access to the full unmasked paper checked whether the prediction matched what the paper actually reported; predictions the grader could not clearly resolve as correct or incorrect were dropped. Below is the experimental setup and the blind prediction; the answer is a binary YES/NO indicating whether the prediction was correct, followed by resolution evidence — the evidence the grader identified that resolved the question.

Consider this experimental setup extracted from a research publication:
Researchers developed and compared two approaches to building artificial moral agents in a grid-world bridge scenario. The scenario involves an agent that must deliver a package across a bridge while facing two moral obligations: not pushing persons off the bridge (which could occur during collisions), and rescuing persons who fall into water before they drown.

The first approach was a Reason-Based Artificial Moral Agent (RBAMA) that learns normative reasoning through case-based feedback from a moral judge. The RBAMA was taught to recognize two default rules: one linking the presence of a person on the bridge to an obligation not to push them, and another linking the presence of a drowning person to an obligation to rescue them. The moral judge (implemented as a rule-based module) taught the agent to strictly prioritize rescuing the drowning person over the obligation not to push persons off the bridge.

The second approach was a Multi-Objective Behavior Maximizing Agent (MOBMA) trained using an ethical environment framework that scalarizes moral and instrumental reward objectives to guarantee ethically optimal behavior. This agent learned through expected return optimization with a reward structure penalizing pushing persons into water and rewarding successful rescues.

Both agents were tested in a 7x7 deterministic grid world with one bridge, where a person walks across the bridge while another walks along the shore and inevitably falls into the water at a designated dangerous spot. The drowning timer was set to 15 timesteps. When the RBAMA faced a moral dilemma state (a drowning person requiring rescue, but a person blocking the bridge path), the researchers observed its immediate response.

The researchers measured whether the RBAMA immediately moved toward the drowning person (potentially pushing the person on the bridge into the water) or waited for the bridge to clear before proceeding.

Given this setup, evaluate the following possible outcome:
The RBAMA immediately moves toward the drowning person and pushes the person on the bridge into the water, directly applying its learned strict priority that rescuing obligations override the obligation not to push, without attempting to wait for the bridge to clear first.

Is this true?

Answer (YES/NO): YES